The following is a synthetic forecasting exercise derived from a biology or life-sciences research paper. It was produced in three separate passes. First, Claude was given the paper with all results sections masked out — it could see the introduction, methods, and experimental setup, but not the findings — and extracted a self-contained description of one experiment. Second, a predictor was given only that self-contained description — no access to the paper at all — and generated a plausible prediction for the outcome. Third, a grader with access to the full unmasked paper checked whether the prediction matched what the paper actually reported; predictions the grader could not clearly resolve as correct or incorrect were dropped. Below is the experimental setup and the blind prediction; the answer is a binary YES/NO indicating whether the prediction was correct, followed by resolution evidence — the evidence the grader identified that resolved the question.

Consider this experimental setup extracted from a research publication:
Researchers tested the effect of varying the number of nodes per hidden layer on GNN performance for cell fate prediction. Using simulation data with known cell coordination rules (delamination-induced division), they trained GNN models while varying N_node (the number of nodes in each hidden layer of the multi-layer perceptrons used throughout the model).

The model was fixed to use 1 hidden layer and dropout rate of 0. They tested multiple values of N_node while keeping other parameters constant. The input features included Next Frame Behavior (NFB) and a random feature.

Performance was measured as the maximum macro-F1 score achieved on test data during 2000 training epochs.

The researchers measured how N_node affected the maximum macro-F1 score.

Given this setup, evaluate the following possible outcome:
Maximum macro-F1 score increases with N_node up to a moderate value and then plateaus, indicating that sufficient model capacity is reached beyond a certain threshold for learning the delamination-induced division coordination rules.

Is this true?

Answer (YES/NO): NO